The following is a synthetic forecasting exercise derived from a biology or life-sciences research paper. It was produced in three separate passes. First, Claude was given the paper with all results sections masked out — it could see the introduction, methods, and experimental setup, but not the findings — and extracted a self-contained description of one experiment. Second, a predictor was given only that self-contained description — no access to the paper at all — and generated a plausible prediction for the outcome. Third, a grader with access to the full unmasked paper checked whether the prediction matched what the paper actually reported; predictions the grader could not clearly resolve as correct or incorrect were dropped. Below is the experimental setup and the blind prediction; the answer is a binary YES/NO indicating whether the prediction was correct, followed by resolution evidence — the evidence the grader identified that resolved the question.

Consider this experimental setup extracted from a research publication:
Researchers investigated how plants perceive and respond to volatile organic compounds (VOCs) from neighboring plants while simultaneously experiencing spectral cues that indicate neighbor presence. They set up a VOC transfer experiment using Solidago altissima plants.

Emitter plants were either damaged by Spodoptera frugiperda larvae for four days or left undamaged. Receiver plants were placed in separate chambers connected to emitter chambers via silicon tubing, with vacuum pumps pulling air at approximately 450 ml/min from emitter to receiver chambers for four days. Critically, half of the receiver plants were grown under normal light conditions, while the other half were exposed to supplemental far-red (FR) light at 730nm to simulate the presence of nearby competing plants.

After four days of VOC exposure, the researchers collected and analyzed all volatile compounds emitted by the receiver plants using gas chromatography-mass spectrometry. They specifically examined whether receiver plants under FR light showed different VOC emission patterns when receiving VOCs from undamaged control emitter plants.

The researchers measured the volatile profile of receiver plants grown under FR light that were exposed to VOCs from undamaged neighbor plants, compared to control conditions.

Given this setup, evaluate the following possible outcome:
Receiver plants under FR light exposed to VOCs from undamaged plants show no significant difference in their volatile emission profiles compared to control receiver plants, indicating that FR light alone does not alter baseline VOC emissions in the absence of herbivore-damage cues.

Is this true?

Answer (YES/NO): NO